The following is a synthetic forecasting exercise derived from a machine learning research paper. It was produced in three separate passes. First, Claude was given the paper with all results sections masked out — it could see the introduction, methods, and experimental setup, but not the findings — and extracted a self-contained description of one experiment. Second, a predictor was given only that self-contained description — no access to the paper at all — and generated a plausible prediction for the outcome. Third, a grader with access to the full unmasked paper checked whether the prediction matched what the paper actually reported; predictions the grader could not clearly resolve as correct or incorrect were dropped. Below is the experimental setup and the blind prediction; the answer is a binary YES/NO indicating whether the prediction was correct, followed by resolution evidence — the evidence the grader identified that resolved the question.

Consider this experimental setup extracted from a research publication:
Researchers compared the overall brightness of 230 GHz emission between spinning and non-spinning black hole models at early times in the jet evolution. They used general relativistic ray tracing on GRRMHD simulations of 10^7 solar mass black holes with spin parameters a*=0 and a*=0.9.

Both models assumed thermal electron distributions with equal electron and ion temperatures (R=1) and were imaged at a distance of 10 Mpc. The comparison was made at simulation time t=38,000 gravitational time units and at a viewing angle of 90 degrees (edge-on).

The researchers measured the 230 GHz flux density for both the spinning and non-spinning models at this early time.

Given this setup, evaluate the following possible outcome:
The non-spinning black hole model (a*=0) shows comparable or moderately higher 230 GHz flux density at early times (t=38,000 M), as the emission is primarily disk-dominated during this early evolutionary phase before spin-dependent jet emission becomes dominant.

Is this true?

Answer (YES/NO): NO